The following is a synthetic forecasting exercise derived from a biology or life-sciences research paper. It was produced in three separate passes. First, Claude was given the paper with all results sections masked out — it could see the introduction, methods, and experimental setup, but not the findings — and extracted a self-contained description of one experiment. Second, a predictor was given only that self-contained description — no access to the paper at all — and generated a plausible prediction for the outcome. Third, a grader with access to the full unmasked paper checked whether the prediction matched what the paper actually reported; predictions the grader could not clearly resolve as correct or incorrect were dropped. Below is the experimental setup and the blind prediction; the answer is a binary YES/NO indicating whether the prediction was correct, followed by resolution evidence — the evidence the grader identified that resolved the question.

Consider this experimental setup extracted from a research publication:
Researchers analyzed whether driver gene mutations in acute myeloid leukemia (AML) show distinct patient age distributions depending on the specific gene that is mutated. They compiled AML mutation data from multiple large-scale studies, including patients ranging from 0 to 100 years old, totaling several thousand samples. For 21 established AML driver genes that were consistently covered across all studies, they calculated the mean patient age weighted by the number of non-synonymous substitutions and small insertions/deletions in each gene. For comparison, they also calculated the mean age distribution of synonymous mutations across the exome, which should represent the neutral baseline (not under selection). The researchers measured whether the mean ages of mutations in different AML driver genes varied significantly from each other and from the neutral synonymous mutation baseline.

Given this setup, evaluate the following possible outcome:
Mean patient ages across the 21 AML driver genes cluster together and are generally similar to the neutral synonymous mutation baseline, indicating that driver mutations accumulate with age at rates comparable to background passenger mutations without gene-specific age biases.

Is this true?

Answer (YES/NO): NO